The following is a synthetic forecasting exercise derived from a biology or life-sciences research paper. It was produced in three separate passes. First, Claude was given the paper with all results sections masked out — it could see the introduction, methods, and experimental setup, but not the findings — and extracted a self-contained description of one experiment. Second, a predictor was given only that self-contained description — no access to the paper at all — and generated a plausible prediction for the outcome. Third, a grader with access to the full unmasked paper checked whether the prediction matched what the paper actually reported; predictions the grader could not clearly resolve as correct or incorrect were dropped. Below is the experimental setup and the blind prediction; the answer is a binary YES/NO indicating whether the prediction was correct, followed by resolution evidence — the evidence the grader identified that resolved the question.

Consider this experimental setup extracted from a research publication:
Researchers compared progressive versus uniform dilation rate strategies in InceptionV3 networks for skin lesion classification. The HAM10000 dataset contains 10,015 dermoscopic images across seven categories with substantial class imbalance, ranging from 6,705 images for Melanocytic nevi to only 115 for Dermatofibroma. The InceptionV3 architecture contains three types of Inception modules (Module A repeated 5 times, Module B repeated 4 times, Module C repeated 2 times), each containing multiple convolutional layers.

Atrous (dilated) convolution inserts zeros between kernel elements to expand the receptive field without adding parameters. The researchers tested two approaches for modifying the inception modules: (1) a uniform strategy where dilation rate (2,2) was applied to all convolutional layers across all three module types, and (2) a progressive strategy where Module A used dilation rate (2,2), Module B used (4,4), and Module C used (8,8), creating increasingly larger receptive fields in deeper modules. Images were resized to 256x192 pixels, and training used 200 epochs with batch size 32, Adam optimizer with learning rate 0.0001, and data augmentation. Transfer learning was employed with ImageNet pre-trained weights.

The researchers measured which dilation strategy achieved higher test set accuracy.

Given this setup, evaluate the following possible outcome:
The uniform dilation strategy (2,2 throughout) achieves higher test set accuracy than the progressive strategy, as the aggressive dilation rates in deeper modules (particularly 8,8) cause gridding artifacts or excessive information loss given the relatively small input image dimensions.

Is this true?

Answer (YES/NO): YES